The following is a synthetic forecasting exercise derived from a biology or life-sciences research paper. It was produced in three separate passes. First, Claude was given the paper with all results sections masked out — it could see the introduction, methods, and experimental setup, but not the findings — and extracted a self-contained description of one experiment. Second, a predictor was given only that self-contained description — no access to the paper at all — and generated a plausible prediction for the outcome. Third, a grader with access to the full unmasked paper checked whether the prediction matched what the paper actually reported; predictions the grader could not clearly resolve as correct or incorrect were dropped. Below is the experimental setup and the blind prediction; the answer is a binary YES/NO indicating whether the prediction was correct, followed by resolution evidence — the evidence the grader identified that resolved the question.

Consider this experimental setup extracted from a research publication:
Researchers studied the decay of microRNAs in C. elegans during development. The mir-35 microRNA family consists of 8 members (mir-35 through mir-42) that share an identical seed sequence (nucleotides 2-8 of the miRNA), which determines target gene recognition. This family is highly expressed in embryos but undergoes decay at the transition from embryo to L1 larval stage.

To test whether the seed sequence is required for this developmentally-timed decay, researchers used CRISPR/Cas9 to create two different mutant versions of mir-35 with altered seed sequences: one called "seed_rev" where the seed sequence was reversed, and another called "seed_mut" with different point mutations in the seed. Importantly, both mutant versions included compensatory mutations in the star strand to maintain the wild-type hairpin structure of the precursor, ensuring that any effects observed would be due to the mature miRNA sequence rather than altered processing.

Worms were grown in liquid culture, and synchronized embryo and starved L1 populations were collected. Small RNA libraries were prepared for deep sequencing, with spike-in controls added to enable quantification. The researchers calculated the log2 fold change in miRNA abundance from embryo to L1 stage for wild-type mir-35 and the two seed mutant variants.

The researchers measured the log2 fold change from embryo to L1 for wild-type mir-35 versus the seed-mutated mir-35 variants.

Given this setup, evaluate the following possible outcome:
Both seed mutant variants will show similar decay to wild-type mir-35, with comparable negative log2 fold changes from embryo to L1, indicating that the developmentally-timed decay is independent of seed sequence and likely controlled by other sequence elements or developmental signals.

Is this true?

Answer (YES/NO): NO